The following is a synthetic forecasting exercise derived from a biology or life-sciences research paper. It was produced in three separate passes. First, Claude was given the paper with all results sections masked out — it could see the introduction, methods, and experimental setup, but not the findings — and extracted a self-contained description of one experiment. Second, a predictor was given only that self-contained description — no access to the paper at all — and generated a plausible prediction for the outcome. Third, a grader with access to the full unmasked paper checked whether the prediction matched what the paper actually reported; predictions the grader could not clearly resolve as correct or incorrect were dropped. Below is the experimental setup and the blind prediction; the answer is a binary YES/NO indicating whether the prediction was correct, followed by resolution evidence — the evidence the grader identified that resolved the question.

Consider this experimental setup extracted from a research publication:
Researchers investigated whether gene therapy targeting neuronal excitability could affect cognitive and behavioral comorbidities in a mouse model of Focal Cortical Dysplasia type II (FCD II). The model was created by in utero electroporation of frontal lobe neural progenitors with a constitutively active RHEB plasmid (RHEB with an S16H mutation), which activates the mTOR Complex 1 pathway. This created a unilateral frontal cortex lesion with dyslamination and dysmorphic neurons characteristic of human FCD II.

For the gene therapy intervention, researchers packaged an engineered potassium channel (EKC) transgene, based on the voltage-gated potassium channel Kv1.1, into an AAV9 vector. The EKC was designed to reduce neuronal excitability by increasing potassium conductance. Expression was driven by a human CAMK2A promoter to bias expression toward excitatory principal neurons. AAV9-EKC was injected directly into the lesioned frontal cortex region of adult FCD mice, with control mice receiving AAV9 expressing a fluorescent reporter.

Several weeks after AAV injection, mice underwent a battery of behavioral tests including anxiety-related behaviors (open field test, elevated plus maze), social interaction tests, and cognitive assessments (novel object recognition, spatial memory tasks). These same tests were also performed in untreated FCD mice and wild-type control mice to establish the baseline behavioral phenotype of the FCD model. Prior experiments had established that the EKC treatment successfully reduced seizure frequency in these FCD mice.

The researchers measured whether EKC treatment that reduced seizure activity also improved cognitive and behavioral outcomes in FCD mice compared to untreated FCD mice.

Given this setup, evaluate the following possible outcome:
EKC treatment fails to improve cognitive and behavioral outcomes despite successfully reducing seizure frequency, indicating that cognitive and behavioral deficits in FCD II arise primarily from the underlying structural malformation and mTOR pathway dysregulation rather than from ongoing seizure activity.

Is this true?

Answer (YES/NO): YES